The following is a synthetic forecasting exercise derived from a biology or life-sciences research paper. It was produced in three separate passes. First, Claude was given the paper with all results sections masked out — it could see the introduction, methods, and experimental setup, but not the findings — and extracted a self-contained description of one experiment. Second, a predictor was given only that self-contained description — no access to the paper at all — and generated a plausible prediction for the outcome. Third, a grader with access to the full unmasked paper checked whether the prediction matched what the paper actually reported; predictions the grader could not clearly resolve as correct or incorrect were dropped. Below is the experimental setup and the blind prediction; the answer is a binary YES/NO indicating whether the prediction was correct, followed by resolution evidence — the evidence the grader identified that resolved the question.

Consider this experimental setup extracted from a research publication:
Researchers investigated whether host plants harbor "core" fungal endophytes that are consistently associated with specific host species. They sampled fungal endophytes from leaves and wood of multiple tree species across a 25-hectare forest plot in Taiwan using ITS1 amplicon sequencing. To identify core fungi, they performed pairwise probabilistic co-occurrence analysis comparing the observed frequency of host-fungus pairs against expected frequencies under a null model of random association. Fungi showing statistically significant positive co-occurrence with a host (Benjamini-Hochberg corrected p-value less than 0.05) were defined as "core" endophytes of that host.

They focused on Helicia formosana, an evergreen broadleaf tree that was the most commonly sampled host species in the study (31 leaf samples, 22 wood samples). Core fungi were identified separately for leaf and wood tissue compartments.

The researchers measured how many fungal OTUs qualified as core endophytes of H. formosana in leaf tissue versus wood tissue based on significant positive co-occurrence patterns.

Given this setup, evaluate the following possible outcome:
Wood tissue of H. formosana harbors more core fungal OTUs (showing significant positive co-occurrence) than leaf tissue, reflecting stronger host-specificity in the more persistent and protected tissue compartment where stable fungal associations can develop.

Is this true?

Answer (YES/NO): YES